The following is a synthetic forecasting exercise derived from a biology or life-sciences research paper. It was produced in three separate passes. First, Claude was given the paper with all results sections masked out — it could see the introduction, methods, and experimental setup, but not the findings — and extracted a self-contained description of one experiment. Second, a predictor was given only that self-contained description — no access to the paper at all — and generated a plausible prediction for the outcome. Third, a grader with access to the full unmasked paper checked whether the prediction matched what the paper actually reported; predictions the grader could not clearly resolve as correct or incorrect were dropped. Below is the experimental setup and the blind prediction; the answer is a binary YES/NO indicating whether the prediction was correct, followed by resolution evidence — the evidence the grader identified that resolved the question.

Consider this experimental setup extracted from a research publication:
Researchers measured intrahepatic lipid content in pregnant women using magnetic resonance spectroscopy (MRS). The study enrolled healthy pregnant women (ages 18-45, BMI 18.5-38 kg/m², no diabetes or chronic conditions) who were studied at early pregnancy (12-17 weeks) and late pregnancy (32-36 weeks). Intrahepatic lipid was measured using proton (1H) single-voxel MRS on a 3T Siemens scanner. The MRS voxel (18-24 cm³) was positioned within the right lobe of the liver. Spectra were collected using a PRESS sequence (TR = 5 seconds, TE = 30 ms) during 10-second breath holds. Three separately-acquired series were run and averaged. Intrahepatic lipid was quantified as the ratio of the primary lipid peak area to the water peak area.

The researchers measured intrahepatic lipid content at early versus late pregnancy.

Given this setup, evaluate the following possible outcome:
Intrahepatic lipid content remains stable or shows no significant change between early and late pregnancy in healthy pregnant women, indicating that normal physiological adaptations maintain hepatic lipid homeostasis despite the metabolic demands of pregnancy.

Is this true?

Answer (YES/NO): YES